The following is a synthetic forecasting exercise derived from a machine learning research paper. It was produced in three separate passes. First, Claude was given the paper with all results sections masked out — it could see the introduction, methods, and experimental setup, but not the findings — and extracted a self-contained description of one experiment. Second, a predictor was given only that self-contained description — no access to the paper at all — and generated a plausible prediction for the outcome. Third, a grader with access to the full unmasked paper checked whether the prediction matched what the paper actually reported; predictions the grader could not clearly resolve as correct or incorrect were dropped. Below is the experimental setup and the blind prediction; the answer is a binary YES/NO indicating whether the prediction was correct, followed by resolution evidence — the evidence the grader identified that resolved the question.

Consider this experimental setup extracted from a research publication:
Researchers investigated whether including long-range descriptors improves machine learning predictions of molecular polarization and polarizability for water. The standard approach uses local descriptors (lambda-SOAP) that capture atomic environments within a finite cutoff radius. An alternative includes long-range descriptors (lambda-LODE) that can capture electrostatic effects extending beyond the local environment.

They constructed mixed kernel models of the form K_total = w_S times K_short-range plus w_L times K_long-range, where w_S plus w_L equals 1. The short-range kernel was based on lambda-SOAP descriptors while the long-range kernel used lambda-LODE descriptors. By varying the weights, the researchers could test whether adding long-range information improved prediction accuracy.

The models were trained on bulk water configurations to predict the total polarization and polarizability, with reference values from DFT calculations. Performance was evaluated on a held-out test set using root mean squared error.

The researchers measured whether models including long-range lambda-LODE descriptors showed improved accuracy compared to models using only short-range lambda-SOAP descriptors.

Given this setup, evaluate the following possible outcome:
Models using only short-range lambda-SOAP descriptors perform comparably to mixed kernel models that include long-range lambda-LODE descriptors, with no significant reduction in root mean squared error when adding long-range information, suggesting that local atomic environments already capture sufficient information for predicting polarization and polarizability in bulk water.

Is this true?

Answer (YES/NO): YES